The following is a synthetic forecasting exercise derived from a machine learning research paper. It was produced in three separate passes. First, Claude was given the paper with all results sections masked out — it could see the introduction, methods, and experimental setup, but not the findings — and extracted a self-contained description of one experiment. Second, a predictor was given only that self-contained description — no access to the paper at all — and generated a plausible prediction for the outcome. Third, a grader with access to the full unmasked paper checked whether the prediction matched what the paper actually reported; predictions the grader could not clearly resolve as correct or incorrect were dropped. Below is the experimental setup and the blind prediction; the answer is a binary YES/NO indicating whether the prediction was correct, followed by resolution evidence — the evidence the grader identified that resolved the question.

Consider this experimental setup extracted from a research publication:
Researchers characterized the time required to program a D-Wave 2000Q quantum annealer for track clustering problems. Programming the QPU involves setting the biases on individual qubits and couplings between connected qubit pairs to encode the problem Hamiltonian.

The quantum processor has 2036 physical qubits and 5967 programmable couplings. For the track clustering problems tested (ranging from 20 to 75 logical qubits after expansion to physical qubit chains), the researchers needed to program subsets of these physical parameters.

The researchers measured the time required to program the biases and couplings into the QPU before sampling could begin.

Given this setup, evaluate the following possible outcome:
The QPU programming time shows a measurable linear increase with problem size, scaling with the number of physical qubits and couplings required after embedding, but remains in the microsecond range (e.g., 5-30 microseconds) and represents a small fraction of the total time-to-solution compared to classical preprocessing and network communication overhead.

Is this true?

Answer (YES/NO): NO